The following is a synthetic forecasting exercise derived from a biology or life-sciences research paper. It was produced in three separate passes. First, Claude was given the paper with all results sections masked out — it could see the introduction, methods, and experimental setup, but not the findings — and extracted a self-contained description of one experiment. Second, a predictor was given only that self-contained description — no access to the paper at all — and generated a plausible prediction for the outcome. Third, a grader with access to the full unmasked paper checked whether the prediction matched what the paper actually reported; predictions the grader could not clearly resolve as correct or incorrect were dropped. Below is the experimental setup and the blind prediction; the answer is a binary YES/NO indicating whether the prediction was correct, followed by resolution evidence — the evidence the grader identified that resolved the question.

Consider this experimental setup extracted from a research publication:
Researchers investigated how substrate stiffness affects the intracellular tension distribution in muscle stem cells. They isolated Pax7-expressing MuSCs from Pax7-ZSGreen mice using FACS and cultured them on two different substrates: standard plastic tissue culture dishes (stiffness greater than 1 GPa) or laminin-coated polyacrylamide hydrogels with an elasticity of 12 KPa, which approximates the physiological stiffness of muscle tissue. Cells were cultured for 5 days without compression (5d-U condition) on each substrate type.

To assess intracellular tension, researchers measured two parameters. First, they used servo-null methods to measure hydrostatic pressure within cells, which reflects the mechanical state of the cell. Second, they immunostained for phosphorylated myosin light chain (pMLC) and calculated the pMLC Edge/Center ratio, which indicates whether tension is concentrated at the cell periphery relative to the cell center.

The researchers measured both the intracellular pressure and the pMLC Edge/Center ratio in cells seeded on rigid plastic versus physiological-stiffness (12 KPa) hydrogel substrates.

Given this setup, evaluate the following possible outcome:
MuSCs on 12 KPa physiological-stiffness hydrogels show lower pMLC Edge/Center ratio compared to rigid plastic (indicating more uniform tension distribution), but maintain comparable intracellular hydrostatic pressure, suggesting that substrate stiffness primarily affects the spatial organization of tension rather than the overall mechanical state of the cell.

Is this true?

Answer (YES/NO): NO